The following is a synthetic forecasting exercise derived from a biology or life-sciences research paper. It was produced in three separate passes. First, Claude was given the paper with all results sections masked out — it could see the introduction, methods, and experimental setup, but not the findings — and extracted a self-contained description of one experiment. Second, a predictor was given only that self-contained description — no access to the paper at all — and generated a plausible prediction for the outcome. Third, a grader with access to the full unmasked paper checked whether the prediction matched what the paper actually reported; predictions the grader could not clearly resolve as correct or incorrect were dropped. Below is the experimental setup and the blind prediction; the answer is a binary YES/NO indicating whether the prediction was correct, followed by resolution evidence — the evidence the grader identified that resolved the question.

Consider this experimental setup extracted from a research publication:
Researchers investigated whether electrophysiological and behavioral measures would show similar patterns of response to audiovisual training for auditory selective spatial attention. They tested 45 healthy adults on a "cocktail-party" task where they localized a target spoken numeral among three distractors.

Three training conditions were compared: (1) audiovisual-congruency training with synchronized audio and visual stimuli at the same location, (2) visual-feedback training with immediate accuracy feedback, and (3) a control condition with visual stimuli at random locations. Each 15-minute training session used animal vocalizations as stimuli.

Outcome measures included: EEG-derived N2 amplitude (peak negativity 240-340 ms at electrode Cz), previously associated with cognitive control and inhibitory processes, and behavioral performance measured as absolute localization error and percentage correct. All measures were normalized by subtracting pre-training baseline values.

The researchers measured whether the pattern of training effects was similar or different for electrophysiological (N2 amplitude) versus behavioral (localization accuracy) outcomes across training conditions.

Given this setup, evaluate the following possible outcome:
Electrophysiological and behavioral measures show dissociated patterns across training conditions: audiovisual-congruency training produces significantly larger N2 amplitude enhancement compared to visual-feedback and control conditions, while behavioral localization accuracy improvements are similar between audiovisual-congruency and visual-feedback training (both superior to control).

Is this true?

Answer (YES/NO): NO